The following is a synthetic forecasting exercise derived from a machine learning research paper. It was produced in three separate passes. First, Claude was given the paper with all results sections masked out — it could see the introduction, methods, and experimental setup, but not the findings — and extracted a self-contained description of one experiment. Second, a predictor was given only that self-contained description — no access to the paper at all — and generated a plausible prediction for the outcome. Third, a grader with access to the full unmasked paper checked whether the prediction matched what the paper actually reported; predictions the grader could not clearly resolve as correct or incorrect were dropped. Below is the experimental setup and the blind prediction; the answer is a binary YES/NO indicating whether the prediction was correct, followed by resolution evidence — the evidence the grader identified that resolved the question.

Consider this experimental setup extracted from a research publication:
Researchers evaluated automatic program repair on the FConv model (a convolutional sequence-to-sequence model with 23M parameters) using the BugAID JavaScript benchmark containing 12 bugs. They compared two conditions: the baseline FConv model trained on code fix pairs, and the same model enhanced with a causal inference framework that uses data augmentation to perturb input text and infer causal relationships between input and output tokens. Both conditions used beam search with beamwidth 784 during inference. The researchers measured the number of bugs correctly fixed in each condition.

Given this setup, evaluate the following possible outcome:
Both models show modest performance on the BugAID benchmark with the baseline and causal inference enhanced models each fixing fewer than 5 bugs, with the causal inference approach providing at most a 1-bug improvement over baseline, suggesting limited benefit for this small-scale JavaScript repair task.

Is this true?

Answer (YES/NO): YES